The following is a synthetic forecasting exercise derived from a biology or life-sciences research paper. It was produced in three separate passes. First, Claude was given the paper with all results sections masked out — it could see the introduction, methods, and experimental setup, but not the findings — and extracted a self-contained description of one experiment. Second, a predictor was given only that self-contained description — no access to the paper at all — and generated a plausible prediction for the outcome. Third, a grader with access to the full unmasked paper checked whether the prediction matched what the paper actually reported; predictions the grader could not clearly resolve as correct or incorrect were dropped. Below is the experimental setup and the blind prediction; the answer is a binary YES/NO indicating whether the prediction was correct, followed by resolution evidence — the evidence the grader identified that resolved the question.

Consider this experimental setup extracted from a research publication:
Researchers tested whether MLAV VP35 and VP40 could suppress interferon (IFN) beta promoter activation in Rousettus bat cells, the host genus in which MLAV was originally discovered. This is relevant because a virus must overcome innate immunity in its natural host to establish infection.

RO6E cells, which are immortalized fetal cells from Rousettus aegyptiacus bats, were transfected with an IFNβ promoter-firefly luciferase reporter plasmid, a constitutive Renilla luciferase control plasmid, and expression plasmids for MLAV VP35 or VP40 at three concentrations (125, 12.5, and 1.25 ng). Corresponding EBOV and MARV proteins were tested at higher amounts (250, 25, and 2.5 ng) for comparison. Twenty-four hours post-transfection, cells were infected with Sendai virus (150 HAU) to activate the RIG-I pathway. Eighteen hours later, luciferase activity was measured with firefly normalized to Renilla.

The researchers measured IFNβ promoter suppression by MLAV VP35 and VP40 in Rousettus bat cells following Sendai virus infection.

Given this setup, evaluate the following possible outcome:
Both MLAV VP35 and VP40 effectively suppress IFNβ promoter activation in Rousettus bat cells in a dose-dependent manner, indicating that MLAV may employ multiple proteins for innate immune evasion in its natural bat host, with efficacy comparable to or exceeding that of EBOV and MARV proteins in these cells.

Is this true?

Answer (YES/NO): NO